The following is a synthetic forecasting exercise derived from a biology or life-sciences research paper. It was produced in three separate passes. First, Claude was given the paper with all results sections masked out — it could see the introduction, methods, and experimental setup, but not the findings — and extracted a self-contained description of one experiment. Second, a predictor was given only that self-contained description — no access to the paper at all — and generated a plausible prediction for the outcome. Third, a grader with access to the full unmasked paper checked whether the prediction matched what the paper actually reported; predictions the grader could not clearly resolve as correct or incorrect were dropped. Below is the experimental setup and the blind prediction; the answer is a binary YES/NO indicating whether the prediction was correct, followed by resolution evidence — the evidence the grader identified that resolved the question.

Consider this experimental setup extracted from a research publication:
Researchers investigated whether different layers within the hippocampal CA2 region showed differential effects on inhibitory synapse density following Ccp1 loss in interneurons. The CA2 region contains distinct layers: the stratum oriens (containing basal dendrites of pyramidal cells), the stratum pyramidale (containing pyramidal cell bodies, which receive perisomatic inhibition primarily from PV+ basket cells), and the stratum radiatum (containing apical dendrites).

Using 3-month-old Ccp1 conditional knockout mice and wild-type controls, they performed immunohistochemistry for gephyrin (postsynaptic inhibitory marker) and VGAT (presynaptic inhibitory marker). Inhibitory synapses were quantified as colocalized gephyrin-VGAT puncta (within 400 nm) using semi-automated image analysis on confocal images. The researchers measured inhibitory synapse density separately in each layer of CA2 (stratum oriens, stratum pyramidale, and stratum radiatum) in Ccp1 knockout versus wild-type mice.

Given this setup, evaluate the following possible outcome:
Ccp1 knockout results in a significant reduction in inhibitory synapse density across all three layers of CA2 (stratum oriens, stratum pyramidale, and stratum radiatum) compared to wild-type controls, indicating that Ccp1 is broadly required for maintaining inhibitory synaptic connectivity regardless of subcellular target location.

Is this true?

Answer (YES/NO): NO